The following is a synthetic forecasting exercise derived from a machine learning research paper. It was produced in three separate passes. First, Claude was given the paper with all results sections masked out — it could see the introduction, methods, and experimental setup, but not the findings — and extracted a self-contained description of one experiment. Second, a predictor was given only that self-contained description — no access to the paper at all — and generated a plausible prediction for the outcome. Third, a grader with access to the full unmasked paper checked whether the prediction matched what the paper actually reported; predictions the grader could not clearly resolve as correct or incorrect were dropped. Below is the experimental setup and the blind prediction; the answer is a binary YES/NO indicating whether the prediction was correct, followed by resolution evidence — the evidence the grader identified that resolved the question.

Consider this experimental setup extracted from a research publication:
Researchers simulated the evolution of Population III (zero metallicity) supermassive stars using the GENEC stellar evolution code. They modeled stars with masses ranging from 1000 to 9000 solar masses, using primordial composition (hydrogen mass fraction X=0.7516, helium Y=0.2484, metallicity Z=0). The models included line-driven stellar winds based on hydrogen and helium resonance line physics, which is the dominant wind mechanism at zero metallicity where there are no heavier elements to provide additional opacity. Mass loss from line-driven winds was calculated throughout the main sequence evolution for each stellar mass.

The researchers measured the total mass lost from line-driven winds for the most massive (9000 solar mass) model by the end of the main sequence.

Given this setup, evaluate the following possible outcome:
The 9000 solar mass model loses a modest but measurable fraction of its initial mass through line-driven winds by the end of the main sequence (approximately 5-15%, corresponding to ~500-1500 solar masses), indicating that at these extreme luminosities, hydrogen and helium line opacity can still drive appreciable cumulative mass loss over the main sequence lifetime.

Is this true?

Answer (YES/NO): NO